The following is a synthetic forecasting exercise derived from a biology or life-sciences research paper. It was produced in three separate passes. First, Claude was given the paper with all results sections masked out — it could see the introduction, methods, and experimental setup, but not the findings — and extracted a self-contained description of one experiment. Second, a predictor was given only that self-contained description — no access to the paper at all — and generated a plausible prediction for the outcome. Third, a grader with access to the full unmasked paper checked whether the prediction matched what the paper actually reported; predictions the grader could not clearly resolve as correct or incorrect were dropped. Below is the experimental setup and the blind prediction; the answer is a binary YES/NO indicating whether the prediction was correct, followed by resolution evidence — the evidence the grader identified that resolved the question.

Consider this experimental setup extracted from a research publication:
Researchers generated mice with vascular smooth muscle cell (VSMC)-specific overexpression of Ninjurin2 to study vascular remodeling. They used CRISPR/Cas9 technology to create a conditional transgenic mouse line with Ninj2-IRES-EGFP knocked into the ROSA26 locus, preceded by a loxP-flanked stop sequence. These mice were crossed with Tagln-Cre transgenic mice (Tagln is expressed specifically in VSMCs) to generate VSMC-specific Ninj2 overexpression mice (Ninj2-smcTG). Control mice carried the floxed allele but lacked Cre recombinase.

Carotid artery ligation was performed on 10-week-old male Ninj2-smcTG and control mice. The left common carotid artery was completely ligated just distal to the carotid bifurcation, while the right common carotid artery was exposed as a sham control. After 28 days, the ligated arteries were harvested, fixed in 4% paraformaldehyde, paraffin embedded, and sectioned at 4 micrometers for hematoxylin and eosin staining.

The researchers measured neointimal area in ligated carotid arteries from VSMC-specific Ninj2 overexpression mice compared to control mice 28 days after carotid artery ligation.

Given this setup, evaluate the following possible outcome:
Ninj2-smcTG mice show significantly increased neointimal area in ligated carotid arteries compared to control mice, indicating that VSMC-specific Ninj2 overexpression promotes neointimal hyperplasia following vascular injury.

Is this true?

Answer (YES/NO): NO